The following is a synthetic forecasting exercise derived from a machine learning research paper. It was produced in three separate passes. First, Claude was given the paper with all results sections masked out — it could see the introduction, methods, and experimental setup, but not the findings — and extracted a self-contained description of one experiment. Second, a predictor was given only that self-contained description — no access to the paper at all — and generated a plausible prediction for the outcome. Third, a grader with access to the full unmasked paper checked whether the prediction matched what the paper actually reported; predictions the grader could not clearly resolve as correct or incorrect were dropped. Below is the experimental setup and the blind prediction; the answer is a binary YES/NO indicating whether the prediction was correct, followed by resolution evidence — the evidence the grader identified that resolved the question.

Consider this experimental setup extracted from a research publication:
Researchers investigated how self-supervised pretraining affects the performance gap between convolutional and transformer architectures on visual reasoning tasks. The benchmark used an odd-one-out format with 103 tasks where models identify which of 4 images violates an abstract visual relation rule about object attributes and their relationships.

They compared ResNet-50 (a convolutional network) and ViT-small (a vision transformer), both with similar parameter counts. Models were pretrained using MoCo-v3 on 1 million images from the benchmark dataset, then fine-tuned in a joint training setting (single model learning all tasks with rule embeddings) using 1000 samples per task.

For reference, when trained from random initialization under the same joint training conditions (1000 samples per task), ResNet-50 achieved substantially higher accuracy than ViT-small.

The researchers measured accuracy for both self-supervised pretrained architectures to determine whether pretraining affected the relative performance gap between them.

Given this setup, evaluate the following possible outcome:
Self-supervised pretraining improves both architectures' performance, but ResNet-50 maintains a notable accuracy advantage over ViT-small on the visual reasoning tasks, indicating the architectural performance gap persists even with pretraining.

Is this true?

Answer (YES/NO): YES